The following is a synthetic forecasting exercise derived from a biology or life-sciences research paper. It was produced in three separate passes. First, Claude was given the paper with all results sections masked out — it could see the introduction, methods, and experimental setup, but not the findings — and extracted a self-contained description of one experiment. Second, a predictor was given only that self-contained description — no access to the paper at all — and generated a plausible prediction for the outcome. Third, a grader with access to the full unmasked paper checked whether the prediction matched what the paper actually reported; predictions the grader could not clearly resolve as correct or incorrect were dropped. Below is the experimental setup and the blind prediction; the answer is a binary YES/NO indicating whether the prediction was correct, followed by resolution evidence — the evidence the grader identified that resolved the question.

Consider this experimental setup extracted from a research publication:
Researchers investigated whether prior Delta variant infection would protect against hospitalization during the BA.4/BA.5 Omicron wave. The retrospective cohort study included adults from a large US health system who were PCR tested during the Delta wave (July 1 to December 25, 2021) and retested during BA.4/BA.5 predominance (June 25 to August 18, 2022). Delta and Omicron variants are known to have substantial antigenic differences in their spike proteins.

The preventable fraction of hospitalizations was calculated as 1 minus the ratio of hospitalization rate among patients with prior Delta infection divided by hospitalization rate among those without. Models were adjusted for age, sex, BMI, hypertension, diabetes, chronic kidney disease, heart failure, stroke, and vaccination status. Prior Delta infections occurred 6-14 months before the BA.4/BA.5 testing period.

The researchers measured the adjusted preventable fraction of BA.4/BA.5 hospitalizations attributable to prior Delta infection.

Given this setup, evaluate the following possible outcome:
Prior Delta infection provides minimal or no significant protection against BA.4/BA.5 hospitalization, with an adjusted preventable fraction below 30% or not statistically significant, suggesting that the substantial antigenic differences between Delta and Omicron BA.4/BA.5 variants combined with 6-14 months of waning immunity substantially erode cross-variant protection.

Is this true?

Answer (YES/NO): YES